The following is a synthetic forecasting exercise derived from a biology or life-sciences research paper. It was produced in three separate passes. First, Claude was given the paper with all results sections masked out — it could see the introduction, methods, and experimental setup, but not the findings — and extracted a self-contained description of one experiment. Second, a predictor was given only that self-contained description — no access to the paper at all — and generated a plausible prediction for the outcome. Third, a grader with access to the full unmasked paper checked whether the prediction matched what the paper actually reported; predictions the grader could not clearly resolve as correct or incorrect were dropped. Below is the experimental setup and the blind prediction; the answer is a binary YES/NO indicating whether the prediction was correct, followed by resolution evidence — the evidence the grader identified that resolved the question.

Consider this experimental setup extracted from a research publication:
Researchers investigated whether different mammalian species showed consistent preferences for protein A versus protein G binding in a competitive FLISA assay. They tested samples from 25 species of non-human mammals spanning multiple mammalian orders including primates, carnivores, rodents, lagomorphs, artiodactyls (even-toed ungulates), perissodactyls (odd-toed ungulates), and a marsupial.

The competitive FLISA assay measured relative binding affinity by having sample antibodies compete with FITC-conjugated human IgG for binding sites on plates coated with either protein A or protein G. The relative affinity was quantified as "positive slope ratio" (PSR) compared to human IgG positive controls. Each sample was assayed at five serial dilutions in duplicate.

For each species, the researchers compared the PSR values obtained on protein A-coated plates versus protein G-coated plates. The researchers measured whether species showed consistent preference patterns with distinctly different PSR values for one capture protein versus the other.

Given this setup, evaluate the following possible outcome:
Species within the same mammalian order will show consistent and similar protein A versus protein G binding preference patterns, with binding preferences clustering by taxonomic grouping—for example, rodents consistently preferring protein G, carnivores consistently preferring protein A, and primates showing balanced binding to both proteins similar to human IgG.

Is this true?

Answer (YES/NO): NO